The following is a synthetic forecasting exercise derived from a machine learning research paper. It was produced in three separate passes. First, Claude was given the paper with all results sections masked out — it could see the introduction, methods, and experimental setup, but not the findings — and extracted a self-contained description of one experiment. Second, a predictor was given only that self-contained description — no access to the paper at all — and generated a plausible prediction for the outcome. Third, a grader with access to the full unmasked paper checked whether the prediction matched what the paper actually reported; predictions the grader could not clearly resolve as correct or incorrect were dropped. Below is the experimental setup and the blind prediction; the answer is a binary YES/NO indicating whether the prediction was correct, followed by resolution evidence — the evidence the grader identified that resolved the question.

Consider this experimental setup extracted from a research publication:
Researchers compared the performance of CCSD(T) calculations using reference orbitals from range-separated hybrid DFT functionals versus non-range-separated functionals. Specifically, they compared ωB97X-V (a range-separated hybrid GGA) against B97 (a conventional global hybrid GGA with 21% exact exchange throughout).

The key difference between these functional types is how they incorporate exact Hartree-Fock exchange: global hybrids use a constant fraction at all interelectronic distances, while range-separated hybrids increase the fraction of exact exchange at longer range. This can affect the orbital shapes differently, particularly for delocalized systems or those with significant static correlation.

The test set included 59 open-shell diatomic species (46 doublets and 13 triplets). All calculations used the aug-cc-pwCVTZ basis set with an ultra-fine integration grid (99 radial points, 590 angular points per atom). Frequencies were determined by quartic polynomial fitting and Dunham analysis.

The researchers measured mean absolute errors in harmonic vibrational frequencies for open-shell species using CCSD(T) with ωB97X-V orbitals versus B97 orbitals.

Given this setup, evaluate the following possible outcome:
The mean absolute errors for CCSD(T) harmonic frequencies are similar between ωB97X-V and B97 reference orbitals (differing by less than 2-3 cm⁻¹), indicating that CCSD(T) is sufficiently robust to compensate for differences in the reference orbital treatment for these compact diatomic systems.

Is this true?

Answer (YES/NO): YES